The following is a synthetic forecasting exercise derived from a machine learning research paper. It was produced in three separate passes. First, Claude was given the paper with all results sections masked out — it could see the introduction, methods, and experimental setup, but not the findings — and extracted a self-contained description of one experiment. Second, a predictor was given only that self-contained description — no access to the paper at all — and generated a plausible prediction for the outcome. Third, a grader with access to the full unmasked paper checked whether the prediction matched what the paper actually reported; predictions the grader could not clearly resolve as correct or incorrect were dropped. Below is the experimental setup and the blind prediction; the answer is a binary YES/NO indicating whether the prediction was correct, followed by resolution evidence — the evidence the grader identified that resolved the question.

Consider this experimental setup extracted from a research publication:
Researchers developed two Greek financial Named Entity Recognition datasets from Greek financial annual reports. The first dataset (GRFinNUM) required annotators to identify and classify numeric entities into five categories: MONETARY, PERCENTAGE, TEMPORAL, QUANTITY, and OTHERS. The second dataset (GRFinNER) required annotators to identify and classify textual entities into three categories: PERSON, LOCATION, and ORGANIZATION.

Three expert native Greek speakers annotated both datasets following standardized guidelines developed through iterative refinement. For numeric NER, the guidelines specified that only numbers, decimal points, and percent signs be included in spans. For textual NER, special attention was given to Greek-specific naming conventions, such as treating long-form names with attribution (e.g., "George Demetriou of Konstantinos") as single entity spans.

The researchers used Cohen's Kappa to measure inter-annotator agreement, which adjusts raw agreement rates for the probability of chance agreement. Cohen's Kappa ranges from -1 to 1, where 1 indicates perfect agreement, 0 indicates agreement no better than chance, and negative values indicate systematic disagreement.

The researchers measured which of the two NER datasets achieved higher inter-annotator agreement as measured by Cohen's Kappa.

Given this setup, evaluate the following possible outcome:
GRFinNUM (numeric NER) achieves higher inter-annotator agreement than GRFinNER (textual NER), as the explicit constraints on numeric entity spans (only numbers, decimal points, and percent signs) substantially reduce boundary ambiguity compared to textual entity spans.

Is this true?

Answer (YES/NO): NO